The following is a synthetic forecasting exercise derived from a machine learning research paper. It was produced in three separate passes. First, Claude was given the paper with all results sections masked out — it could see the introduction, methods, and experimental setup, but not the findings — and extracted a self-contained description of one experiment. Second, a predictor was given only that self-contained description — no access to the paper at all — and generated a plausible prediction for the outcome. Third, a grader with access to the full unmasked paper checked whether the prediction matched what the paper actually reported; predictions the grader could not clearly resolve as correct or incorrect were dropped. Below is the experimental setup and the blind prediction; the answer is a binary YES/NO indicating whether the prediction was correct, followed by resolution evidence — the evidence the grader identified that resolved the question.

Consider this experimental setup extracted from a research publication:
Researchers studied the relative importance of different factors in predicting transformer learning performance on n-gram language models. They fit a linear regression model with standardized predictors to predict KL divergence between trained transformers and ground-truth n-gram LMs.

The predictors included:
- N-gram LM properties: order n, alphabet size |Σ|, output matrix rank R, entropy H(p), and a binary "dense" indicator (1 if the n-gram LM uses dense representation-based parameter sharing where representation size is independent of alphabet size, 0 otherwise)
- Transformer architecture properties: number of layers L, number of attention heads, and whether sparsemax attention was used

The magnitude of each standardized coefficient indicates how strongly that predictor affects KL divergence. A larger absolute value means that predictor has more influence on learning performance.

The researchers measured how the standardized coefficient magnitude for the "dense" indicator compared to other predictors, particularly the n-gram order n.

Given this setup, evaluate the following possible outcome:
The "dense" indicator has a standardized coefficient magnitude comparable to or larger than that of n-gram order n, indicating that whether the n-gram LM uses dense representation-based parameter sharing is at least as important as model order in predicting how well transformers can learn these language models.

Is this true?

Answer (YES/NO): YES